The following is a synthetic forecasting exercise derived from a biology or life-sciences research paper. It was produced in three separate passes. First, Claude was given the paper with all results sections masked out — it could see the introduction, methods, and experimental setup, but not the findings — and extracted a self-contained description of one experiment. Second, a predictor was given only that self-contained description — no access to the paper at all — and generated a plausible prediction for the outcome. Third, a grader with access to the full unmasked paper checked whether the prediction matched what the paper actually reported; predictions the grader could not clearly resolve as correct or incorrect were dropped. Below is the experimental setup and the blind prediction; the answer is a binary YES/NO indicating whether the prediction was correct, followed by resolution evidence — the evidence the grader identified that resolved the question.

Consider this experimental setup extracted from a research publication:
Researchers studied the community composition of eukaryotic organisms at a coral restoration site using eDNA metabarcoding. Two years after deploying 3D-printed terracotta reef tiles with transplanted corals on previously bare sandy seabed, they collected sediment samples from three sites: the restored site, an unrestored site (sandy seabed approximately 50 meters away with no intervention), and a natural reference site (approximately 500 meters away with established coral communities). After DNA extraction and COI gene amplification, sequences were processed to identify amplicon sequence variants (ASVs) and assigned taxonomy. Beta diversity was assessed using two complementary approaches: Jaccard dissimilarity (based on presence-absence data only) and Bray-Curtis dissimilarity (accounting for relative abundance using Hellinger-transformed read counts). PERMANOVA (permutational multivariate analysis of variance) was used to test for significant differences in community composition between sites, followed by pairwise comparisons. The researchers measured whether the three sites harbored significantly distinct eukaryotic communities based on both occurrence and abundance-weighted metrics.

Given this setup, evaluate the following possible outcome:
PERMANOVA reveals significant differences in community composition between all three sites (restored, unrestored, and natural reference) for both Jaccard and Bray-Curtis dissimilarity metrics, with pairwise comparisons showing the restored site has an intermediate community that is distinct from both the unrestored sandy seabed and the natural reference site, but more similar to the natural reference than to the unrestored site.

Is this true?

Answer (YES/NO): NO